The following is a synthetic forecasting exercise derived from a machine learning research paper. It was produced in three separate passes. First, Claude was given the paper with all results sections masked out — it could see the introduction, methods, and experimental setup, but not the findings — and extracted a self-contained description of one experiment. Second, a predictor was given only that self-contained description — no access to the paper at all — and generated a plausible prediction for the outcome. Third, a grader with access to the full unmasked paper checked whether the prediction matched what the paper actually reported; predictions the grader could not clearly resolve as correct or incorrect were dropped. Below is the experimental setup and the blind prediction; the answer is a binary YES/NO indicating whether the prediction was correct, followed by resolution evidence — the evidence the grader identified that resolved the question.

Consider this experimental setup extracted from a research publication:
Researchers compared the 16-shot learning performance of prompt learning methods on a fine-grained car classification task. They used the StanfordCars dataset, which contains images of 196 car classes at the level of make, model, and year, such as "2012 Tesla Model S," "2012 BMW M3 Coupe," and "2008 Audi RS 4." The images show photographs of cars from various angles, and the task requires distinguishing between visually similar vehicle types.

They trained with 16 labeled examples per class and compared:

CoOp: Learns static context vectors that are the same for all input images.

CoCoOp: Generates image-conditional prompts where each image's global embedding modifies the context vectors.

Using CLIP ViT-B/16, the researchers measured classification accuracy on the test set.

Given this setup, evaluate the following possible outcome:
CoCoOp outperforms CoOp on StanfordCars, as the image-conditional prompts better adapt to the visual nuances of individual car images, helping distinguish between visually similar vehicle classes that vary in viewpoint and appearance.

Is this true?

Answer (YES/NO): NO